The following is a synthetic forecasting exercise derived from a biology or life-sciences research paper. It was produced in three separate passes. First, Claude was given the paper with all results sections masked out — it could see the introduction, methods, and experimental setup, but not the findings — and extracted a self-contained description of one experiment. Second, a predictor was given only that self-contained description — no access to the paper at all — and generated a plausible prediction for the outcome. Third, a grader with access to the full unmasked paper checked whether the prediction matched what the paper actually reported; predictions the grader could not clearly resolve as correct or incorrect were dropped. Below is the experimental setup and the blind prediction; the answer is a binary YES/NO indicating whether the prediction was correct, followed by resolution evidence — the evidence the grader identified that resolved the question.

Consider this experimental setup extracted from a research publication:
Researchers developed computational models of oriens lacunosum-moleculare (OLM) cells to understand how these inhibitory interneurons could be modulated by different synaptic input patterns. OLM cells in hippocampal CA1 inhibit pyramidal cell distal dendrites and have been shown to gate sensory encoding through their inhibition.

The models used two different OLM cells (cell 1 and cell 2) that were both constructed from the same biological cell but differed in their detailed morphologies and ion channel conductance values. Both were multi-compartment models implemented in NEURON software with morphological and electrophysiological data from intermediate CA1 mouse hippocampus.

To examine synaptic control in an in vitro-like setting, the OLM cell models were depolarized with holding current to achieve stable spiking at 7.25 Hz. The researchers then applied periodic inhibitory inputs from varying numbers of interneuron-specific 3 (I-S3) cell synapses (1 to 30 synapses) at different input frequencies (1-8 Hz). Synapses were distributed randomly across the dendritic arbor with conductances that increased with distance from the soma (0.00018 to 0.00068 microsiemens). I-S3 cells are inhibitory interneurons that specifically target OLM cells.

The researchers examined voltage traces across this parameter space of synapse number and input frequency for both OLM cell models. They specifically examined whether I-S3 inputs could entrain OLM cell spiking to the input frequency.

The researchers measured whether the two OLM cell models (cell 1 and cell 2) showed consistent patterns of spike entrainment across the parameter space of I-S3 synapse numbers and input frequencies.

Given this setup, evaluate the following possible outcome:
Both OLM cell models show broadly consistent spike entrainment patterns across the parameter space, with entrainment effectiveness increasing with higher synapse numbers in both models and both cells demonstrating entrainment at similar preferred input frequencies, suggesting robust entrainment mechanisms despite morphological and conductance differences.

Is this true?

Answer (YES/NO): YES